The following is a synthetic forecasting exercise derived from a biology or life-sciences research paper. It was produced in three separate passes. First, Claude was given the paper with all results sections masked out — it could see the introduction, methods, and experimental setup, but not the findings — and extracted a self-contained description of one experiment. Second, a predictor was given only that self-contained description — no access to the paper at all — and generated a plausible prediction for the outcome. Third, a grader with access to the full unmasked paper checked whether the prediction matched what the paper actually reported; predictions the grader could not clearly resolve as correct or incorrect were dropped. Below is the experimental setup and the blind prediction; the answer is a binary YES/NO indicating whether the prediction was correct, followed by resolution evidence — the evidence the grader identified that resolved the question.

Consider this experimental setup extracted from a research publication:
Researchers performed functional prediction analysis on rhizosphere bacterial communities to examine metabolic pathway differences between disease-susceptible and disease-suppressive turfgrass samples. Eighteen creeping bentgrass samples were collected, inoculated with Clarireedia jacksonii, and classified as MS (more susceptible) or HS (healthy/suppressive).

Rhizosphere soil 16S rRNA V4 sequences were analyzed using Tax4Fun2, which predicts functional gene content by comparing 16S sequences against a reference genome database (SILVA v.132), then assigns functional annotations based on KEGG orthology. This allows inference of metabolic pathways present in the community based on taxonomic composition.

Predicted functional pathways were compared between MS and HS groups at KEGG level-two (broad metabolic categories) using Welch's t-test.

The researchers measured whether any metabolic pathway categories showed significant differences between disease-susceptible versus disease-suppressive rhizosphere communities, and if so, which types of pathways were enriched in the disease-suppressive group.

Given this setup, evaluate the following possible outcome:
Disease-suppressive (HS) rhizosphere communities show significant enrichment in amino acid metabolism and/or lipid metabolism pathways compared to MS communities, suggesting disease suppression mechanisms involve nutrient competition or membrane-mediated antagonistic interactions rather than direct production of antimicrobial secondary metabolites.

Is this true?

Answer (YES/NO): NO